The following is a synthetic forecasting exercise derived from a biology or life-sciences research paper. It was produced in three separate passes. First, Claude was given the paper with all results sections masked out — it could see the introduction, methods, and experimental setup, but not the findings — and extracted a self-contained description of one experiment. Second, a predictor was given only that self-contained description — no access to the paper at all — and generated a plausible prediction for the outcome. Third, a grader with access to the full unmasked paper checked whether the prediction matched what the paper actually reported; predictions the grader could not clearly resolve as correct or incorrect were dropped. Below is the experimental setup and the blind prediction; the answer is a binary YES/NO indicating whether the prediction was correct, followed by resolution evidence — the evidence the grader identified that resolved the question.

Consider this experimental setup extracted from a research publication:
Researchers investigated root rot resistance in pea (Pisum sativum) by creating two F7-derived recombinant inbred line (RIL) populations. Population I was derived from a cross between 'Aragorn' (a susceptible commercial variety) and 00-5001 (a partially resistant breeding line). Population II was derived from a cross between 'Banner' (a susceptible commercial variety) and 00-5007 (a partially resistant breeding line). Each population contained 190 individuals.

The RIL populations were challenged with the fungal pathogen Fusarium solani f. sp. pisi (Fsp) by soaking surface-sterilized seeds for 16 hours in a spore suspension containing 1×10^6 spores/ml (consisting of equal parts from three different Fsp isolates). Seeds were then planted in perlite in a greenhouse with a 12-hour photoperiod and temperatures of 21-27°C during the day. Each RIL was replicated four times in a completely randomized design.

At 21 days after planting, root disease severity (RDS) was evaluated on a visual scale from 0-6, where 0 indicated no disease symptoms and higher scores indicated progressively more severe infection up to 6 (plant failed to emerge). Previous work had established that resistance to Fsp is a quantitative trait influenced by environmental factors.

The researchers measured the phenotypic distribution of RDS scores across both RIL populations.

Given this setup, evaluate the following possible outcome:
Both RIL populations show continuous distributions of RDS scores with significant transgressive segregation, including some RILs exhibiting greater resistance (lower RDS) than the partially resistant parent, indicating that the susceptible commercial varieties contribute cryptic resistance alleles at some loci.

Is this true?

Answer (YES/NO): YES